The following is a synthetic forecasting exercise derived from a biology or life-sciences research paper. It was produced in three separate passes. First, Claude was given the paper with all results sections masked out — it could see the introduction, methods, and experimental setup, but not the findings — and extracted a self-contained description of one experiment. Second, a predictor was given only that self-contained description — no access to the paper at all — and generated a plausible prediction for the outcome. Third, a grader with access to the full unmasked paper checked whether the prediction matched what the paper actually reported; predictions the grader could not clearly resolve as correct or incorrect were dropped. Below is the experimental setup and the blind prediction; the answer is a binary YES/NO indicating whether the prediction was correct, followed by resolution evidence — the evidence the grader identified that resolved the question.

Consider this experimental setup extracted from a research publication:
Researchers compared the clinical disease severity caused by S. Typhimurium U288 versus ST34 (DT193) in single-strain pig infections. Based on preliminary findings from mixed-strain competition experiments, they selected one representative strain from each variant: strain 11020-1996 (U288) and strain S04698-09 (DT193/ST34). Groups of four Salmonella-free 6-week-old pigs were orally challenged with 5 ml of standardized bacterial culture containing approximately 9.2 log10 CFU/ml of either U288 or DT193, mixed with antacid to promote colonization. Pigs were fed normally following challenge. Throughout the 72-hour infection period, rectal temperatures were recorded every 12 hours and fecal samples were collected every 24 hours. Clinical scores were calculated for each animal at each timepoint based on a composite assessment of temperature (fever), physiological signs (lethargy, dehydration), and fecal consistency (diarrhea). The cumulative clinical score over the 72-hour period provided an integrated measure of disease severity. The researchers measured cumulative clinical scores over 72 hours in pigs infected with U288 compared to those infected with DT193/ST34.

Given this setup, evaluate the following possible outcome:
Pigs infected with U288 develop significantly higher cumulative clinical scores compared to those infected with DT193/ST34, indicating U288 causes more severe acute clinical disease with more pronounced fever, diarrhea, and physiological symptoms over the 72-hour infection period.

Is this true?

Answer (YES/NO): NO